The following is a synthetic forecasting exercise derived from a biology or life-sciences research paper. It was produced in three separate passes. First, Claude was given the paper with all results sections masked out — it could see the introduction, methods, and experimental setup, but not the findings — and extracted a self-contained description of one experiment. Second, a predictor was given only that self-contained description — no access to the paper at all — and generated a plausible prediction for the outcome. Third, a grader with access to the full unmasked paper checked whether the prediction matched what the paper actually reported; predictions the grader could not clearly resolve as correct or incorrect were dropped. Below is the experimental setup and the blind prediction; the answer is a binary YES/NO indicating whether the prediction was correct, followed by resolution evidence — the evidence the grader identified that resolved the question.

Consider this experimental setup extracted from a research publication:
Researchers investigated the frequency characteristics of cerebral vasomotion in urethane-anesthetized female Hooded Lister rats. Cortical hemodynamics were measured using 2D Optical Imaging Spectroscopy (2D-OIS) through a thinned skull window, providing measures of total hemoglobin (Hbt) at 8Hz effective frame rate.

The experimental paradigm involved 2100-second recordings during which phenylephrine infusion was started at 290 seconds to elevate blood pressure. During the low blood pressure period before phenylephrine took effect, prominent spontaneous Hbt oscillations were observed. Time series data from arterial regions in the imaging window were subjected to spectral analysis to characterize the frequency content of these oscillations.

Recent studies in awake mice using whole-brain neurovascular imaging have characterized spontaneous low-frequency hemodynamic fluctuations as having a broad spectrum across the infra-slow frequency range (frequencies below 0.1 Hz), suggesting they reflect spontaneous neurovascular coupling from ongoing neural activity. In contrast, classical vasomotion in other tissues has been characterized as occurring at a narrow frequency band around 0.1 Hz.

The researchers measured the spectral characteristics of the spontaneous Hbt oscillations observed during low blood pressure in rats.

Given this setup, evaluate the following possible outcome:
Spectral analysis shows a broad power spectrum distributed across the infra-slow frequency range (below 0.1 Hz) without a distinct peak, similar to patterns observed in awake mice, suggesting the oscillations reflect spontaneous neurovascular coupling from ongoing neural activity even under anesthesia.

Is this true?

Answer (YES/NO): NO